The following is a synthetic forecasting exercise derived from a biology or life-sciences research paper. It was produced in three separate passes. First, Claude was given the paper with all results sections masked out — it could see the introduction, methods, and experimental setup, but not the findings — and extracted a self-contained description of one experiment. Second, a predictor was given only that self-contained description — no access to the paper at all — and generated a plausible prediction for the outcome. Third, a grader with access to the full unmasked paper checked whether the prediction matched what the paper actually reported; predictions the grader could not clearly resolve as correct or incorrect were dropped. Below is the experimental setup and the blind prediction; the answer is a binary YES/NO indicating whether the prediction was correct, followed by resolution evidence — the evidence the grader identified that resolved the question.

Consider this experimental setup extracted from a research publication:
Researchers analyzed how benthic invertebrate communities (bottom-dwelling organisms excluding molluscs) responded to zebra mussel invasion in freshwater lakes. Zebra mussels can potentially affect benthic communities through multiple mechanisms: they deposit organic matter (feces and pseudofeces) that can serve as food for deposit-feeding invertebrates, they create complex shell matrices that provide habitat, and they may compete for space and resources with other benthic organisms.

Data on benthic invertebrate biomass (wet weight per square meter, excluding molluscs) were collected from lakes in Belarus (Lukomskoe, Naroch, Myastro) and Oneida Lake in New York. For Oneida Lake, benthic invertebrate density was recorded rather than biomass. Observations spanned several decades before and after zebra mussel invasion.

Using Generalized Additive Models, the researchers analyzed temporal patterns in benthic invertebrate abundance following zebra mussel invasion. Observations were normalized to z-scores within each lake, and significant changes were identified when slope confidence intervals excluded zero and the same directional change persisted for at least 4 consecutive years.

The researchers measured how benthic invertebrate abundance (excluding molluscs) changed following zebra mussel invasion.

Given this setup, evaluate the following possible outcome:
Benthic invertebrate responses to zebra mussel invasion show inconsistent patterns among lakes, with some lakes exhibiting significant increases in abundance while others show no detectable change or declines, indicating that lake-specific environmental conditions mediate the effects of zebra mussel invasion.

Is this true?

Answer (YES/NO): NO